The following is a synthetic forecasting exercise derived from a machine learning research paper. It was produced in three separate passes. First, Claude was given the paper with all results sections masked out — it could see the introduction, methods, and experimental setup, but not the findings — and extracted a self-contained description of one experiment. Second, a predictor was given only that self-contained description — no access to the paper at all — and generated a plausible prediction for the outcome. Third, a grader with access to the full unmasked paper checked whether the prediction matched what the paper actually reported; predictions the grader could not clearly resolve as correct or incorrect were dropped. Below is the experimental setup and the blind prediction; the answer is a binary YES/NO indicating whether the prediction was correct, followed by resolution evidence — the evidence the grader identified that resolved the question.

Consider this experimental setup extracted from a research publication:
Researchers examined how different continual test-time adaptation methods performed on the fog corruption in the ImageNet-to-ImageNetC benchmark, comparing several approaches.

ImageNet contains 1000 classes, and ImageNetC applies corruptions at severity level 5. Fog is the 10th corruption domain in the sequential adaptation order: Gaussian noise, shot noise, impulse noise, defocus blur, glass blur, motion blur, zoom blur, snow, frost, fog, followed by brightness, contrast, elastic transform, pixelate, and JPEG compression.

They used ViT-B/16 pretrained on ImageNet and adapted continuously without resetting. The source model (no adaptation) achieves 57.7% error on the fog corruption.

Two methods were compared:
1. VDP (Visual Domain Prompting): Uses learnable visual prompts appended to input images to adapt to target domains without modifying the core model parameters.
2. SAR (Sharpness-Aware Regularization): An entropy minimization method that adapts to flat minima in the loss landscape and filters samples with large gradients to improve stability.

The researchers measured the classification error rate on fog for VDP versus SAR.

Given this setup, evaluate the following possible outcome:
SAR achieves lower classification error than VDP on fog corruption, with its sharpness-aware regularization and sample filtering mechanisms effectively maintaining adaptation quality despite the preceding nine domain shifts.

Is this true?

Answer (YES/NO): YES